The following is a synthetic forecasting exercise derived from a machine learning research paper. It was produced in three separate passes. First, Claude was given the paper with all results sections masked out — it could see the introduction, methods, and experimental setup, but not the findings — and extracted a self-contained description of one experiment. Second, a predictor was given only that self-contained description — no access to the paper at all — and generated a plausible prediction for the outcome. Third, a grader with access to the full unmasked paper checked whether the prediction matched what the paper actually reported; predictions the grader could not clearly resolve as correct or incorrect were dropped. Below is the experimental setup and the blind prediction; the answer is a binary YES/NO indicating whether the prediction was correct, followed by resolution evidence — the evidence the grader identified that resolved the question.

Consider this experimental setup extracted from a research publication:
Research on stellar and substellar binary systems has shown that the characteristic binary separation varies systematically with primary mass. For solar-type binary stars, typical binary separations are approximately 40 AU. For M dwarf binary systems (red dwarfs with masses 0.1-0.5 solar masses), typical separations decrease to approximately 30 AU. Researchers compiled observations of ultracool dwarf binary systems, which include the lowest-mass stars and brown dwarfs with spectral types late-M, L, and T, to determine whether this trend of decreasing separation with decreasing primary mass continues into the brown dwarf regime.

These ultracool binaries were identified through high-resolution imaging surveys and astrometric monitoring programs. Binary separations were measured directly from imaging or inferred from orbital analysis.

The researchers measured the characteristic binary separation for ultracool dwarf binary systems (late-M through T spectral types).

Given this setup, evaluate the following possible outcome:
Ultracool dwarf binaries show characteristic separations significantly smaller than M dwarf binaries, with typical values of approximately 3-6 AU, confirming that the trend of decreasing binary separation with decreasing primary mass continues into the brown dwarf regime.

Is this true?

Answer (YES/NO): NO